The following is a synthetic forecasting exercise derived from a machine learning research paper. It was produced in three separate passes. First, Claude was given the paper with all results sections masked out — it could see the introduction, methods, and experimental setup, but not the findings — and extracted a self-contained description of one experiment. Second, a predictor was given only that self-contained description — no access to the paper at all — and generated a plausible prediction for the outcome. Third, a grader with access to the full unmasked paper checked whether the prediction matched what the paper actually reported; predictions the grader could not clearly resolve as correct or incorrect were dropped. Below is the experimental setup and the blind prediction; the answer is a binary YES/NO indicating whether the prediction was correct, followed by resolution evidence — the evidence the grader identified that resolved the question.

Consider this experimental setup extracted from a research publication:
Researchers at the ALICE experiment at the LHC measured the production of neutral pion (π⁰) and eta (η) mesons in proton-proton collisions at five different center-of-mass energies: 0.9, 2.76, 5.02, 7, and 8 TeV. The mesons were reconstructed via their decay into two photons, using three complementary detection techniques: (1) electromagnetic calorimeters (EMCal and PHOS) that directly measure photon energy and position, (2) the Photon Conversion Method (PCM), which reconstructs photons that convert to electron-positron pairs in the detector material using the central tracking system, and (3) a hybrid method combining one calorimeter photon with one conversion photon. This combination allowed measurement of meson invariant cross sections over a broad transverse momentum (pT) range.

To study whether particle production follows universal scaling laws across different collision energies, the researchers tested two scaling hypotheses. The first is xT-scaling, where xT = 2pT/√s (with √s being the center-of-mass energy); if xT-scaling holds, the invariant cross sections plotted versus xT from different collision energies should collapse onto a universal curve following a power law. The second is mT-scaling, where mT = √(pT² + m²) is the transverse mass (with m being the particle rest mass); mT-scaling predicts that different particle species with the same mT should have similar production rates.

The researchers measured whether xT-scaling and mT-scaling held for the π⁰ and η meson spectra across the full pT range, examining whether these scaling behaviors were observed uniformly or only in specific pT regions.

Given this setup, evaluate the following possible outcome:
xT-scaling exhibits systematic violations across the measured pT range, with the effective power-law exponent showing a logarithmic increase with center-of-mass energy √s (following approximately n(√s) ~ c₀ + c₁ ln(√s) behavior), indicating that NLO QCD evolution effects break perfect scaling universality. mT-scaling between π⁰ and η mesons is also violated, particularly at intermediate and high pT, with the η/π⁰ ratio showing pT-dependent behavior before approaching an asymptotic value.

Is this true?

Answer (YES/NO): NO